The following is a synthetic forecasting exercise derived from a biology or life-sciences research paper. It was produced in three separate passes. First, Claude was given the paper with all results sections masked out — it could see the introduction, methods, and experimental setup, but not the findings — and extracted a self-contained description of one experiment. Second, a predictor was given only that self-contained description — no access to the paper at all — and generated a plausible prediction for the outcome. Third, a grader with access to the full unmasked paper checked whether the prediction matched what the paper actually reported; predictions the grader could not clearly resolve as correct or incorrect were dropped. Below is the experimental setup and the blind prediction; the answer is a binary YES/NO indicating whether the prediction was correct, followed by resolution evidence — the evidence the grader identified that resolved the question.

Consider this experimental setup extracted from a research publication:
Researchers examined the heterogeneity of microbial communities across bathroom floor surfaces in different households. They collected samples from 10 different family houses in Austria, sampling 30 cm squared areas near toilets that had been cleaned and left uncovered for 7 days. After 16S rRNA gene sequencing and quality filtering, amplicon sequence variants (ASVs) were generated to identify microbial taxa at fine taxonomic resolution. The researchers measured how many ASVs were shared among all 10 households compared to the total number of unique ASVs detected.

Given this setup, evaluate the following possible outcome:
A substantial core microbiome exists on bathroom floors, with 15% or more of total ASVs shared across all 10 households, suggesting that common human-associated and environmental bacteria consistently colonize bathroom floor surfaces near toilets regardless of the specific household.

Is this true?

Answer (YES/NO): NO